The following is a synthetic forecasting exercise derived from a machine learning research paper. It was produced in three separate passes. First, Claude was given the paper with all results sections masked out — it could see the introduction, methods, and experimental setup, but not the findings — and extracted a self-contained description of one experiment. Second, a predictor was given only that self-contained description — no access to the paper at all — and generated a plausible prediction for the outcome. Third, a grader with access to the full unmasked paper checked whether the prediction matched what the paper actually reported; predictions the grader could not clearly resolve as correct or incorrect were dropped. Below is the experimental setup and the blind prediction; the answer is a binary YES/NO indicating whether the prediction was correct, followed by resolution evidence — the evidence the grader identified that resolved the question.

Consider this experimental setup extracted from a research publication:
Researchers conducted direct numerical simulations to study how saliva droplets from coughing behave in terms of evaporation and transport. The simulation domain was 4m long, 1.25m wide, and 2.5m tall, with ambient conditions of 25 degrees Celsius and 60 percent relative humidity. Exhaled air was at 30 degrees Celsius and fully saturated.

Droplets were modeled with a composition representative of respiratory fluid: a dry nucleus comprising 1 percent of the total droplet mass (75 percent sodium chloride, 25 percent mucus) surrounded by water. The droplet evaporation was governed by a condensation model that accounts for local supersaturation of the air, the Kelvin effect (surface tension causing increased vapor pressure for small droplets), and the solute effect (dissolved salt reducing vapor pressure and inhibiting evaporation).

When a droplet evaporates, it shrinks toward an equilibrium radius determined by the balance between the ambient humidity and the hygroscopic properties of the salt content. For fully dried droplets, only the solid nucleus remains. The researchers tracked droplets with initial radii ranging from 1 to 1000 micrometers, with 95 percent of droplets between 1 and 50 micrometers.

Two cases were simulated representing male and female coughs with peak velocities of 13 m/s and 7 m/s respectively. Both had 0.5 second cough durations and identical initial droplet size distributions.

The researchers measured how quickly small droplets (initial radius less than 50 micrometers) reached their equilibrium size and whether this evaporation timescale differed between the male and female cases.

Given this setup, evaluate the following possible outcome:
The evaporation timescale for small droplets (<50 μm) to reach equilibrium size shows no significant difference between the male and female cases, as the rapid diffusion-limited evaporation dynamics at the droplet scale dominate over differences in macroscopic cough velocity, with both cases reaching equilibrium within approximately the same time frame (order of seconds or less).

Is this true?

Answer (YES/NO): NO